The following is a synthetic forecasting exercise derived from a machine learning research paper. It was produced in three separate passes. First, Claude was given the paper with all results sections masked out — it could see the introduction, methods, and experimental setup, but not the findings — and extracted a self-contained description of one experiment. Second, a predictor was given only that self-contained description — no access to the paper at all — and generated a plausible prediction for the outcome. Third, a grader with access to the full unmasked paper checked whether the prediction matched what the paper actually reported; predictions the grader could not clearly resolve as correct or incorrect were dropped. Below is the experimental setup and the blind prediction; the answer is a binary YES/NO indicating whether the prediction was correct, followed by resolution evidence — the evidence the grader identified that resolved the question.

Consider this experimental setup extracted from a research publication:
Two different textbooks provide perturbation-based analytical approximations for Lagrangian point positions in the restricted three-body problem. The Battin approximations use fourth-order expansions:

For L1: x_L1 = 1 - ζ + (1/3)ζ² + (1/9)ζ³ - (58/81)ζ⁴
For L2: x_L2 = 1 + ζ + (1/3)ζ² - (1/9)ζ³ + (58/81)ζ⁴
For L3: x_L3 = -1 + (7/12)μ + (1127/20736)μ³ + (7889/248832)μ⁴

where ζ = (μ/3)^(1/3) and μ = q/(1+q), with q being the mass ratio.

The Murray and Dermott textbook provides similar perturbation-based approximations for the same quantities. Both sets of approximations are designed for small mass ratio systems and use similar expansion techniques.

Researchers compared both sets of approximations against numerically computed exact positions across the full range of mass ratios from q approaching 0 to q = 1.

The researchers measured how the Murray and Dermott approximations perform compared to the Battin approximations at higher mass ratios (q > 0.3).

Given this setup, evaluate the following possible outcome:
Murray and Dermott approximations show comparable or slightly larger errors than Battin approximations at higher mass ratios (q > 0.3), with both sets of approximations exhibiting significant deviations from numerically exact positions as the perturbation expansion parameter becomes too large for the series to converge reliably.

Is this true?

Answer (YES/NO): NO